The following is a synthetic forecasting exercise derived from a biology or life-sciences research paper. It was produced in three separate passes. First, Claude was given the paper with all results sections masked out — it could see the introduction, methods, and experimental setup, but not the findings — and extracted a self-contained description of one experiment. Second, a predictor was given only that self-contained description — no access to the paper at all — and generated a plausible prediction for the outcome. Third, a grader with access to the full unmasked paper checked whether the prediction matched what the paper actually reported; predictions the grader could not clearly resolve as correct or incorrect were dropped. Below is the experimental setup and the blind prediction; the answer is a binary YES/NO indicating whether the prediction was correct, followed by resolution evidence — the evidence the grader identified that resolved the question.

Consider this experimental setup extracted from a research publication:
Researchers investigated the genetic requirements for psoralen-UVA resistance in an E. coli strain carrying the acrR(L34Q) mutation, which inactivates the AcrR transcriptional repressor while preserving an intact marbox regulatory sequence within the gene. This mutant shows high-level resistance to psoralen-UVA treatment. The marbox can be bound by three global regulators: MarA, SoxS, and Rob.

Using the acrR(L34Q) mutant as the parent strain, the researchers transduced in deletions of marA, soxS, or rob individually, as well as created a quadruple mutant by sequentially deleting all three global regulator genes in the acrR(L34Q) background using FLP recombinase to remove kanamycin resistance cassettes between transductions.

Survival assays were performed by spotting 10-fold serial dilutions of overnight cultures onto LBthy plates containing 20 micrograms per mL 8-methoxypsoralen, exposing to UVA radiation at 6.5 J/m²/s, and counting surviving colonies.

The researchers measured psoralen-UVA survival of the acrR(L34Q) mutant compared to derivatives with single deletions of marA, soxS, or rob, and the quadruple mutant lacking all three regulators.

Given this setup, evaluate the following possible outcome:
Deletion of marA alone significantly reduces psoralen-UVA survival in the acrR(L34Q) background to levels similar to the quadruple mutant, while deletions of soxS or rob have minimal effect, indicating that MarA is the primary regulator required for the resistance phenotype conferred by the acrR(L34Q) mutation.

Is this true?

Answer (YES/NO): NO